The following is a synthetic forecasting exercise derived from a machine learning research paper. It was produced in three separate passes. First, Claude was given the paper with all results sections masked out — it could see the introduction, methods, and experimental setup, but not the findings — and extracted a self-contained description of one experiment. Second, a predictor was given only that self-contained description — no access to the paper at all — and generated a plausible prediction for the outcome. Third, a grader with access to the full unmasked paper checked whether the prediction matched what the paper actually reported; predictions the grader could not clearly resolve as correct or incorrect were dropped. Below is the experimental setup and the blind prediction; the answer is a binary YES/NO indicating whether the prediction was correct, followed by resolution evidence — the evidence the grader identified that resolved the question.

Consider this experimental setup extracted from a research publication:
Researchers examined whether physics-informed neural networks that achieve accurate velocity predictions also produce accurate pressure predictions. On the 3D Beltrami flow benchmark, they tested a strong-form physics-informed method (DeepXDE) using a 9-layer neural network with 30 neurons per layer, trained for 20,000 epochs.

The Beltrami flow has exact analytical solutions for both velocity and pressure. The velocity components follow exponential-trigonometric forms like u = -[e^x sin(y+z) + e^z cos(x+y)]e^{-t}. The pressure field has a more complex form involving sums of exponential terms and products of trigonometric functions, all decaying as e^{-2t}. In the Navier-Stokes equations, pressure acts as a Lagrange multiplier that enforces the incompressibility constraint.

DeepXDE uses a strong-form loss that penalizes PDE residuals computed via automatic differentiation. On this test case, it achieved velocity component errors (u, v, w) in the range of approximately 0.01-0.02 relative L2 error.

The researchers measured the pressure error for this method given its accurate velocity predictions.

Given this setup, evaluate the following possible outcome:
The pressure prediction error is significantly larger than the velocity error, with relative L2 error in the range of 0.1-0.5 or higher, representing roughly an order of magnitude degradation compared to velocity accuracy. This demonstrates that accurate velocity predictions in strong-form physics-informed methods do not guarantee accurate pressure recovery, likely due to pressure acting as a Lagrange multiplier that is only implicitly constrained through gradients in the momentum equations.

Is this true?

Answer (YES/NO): NO